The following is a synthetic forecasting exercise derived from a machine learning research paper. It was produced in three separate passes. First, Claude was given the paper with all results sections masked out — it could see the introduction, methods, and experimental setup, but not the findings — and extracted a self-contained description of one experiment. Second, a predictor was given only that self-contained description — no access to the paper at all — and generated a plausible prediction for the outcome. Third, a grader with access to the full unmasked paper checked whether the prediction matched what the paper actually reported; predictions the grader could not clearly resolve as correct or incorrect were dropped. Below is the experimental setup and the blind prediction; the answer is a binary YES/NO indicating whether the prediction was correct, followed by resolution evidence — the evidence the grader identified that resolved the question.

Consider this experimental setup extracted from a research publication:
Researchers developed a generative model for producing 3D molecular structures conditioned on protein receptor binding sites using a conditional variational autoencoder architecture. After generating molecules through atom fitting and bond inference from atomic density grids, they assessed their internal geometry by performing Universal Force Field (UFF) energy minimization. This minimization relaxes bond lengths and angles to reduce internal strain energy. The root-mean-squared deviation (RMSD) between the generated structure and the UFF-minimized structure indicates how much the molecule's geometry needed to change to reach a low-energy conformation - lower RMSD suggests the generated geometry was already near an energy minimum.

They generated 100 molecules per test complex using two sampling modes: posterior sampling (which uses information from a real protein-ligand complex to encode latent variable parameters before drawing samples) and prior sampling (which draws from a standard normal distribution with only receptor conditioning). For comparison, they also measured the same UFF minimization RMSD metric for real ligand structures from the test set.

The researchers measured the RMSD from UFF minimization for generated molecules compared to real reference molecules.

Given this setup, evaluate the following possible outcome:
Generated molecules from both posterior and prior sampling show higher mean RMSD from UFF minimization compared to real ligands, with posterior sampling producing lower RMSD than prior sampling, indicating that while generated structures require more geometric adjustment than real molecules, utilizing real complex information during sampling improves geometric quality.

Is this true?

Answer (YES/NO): YES